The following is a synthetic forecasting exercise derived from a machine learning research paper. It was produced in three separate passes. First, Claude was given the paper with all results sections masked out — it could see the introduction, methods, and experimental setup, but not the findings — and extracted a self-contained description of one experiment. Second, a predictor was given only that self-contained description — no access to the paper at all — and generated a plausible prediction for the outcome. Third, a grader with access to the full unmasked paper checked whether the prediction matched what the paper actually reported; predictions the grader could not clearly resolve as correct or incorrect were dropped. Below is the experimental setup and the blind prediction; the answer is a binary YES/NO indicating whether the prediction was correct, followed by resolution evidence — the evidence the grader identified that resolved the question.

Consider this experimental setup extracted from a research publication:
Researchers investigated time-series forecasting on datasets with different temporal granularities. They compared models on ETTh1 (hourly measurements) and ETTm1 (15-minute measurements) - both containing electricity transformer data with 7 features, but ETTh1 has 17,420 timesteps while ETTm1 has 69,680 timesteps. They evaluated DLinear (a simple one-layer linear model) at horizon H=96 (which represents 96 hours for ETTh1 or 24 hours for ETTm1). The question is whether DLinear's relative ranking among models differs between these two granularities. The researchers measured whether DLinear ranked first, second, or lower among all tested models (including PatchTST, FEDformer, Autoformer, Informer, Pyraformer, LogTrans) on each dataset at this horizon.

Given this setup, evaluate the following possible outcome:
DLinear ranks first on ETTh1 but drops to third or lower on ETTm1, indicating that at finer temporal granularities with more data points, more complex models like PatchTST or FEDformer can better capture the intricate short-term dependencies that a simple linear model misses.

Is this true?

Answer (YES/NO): NO